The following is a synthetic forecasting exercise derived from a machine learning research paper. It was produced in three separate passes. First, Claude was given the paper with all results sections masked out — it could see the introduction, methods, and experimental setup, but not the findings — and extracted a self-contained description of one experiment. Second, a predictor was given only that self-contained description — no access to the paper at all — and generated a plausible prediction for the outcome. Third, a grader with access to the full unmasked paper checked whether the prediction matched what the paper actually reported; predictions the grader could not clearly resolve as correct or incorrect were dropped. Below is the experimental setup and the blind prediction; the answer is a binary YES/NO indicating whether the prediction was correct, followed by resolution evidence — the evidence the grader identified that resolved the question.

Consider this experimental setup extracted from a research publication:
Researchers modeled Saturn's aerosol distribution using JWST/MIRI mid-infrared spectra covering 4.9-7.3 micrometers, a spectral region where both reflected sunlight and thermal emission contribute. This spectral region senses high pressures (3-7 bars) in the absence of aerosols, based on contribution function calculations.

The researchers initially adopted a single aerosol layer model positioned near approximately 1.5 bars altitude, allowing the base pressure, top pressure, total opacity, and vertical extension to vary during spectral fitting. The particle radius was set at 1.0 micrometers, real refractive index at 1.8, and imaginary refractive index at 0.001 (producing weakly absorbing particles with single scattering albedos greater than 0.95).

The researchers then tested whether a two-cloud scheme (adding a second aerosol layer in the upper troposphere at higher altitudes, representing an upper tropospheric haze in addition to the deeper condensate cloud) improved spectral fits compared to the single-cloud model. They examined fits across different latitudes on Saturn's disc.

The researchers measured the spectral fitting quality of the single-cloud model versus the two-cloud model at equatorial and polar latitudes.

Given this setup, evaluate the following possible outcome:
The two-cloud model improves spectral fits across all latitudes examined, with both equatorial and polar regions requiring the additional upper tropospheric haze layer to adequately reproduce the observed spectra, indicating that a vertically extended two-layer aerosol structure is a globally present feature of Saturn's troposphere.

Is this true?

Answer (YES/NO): NO